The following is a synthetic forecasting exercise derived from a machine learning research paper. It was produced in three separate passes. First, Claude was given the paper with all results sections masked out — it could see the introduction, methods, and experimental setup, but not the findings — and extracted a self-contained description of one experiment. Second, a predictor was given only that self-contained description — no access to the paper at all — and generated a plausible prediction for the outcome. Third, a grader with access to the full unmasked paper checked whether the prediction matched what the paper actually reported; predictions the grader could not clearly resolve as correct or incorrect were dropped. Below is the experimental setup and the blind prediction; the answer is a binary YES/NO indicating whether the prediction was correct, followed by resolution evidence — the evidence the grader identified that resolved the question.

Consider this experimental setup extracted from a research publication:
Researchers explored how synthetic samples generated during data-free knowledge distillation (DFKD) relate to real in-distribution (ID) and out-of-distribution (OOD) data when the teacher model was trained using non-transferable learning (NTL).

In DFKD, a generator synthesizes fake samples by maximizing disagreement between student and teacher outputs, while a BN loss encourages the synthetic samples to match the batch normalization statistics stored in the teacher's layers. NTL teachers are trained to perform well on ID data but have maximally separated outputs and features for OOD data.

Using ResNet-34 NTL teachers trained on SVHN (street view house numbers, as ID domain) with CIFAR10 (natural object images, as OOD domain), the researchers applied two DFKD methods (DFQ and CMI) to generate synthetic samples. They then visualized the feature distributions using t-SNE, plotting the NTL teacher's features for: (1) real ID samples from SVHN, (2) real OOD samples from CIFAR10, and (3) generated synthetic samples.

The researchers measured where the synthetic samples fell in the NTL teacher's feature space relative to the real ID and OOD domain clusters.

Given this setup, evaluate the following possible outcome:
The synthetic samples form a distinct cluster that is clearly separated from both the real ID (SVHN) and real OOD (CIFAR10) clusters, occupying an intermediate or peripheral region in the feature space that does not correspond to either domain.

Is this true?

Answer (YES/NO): NO